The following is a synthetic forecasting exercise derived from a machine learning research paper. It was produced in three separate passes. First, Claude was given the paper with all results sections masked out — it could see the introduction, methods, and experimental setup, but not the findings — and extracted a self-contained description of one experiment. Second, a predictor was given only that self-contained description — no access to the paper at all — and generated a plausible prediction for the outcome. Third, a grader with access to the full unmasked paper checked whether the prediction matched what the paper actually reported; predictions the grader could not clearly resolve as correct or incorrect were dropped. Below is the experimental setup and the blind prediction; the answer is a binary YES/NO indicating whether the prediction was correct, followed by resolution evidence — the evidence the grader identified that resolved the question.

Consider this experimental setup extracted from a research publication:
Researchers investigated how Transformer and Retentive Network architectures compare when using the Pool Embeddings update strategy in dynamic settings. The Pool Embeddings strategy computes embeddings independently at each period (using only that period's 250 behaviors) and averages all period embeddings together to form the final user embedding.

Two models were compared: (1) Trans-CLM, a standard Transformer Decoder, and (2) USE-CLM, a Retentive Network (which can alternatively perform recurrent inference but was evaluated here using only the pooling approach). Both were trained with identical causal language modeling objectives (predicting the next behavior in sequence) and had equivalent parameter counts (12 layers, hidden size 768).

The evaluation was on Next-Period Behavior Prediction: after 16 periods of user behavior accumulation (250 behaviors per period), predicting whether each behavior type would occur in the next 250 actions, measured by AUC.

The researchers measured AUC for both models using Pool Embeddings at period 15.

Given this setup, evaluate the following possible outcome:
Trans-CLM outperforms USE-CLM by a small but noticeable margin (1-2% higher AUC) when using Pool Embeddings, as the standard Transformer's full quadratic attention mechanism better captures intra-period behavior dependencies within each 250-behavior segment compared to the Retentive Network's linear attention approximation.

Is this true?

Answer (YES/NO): NO